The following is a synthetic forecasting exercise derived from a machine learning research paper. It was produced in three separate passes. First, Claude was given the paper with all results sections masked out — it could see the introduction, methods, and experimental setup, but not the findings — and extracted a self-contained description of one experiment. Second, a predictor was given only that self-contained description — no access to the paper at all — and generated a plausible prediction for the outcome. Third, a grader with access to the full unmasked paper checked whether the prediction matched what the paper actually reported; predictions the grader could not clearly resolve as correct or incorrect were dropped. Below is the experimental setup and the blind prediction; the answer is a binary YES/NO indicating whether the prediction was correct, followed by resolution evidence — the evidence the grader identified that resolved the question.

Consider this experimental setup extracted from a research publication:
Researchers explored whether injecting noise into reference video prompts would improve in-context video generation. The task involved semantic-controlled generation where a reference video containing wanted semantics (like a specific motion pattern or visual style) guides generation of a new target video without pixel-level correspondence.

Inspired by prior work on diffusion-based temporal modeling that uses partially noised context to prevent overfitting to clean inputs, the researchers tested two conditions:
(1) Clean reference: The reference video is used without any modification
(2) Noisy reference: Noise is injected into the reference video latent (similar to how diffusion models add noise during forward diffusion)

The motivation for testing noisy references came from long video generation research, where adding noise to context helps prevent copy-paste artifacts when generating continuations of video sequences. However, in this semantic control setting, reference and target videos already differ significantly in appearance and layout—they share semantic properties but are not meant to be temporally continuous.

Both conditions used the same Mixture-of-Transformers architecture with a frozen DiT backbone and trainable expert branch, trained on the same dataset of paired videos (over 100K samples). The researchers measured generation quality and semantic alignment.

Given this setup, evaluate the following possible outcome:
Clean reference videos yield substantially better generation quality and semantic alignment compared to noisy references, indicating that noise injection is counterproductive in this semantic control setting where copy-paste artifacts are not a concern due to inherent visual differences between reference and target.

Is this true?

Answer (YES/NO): YES